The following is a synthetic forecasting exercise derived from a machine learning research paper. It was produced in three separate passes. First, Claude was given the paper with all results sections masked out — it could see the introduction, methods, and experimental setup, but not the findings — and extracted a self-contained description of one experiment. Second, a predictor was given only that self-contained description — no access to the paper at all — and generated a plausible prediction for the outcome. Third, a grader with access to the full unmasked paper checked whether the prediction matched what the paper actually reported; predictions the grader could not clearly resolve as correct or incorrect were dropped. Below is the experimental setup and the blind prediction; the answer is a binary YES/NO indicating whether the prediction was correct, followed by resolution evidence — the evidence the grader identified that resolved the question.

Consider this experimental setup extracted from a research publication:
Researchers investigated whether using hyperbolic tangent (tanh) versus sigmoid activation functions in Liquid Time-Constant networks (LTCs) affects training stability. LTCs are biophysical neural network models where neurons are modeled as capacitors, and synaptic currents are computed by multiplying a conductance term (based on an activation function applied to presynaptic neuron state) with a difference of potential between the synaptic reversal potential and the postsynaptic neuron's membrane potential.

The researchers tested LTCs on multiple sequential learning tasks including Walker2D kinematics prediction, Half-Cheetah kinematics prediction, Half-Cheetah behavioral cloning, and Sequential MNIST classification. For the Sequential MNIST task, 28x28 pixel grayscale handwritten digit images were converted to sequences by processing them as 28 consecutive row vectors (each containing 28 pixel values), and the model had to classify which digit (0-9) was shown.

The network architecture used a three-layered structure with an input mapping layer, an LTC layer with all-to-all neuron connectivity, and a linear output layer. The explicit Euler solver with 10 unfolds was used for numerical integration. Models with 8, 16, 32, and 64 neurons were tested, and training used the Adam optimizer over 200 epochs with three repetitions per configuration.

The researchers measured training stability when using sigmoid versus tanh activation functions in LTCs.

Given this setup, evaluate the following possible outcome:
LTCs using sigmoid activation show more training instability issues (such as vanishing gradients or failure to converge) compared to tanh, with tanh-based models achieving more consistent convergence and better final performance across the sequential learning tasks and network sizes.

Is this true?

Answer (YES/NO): NO